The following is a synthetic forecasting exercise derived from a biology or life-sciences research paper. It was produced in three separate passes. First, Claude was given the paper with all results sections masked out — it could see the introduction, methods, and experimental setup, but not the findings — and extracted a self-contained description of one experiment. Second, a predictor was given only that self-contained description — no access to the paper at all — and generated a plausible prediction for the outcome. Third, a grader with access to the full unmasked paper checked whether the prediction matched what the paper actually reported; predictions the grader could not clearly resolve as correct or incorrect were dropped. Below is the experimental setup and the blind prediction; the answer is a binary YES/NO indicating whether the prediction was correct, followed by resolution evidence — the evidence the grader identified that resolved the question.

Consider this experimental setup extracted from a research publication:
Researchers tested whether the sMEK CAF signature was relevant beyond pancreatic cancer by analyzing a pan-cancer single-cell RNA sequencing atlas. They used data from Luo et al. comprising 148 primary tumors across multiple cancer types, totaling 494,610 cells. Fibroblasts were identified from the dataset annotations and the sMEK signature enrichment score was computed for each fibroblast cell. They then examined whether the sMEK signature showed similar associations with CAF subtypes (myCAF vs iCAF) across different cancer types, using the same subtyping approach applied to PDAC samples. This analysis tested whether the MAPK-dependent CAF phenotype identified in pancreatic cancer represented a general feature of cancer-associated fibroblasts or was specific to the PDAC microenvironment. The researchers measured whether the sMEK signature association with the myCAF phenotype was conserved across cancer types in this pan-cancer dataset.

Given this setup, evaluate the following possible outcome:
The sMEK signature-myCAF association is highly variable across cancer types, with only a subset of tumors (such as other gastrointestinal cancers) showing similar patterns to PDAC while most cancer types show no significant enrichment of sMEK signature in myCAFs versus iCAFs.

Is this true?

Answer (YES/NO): NO